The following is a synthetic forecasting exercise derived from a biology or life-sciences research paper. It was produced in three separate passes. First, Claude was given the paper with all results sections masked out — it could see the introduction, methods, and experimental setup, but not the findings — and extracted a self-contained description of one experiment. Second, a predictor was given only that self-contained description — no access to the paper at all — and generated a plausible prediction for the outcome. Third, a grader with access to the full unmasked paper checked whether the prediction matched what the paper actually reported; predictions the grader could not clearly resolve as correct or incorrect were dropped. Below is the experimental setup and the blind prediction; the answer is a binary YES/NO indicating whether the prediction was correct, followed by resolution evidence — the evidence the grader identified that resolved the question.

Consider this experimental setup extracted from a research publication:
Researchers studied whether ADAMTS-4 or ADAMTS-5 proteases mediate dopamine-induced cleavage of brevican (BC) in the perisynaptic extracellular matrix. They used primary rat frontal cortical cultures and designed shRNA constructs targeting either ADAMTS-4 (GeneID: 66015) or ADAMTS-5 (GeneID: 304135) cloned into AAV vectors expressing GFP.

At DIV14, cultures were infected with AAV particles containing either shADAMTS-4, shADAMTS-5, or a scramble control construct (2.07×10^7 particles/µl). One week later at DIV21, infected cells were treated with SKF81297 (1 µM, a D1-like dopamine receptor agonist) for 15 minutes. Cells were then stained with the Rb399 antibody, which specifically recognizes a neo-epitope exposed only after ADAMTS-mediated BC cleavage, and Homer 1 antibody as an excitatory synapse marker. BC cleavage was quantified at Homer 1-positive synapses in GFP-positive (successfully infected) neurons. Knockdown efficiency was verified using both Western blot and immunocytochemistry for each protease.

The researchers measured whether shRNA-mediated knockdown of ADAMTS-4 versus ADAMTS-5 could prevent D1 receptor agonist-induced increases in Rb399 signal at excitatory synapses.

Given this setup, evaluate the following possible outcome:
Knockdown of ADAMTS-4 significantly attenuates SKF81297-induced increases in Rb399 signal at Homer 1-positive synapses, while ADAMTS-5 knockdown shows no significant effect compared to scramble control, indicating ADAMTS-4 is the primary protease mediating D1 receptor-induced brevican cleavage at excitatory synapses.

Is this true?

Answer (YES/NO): NO